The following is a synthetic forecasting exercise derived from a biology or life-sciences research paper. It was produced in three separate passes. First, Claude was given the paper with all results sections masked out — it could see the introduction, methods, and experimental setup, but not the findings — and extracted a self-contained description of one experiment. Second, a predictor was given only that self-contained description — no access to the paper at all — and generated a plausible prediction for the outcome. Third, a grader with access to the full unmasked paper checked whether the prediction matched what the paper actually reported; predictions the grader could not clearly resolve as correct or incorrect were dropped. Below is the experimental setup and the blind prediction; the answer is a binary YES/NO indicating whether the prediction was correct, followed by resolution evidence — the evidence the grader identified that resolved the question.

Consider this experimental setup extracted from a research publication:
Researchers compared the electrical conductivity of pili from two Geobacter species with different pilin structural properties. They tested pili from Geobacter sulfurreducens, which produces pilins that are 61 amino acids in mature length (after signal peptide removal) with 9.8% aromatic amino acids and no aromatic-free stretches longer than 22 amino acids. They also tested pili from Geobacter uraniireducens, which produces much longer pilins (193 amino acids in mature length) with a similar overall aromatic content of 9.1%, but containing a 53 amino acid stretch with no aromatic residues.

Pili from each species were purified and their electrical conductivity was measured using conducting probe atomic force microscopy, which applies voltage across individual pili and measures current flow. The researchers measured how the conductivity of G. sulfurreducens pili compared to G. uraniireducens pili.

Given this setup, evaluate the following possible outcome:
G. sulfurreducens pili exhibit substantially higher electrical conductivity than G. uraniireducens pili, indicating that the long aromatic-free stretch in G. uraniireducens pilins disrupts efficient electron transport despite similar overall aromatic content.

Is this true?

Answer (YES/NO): YES